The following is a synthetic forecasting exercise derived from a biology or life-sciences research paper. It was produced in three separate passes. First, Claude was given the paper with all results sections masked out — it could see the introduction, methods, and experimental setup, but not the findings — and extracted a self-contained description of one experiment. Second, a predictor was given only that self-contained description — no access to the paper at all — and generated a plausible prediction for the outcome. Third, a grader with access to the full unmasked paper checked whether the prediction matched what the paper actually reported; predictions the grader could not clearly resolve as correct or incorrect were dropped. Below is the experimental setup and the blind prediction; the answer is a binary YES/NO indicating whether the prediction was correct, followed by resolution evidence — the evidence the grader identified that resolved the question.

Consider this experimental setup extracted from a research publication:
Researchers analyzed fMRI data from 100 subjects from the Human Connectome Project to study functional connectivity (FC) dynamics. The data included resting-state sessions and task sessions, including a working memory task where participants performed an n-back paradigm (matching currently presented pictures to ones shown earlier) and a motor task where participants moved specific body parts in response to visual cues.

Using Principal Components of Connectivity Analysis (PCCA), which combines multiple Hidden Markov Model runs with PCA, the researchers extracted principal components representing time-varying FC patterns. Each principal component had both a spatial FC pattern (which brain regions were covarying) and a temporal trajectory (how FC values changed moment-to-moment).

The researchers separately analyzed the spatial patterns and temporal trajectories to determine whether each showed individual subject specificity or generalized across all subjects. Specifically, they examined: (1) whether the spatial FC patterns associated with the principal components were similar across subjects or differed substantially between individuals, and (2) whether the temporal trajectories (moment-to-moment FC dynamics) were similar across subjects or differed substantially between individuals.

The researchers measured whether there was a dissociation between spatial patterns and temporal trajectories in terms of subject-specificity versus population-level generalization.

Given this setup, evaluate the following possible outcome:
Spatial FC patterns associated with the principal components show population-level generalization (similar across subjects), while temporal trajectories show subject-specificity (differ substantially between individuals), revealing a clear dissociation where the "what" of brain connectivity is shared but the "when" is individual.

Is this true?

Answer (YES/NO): YES